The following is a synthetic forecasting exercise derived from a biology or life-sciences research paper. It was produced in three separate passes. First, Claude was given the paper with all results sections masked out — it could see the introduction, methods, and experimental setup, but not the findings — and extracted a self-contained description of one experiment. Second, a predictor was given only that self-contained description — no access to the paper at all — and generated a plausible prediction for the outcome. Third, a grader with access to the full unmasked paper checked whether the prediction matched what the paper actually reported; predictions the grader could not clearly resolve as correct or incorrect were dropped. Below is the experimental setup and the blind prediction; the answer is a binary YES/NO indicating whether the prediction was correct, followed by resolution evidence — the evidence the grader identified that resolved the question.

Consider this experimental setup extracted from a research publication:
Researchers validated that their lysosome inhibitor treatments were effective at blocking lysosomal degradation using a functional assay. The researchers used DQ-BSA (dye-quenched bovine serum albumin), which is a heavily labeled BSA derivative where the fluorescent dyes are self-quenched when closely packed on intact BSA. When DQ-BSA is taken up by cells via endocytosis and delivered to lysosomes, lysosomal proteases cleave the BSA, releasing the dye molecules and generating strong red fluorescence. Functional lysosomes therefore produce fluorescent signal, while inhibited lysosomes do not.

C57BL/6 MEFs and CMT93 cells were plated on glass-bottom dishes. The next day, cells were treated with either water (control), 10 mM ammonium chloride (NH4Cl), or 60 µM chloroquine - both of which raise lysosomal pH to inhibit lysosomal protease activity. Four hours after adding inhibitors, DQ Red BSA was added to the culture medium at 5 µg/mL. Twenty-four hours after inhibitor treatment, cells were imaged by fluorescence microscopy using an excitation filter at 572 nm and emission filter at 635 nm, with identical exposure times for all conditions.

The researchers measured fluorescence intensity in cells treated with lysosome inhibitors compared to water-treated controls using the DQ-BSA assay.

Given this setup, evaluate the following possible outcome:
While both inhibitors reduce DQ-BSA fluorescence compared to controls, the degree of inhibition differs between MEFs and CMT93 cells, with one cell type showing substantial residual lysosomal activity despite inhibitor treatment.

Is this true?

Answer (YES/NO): NO